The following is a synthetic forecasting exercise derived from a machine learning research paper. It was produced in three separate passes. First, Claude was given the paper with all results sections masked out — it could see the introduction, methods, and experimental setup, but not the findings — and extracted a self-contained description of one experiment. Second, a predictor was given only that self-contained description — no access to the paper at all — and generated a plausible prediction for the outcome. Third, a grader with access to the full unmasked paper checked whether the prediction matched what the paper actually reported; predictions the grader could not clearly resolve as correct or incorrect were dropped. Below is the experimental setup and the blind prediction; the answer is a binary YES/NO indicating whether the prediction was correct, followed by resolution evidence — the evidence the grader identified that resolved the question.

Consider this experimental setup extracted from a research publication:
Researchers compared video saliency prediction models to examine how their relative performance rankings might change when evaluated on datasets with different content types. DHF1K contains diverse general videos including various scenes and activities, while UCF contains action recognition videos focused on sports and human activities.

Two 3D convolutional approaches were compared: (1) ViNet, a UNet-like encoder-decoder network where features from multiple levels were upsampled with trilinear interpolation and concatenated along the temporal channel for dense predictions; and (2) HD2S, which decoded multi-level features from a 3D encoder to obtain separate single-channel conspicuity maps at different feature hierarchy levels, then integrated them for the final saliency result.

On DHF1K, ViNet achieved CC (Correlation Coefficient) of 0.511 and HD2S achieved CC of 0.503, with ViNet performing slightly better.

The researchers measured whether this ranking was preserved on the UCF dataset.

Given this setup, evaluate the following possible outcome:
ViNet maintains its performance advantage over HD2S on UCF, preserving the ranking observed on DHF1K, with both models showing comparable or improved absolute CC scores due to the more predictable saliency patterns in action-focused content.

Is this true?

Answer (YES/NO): YES